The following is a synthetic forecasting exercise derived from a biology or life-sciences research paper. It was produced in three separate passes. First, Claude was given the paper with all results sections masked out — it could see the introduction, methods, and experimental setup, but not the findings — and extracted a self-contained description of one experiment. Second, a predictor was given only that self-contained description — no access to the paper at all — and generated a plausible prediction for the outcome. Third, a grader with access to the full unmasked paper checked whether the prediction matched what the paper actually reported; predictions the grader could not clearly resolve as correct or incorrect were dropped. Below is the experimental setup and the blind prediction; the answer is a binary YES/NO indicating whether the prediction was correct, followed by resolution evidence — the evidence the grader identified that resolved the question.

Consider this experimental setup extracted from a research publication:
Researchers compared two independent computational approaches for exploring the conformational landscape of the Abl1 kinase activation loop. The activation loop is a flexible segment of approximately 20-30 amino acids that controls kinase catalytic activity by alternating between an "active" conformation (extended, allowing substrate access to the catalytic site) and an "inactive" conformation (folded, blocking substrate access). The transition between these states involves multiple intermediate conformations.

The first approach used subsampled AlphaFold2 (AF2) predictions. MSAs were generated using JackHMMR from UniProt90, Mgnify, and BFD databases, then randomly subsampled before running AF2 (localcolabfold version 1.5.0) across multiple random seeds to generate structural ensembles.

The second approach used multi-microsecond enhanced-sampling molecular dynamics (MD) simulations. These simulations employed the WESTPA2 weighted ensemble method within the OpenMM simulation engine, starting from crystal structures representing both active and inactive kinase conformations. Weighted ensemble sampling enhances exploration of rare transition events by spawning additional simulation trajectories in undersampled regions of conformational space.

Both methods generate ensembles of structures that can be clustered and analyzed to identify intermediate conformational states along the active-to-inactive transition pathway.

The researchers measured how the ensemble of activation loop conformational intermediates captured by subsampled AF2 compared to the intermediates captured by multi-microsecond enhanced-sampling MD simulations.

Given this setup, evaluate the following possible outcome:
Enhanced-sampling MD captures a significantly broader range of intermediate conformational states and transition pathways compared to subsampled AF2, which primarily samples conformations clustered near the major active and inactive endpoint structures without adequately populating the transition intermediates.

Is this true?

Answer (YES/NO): NO